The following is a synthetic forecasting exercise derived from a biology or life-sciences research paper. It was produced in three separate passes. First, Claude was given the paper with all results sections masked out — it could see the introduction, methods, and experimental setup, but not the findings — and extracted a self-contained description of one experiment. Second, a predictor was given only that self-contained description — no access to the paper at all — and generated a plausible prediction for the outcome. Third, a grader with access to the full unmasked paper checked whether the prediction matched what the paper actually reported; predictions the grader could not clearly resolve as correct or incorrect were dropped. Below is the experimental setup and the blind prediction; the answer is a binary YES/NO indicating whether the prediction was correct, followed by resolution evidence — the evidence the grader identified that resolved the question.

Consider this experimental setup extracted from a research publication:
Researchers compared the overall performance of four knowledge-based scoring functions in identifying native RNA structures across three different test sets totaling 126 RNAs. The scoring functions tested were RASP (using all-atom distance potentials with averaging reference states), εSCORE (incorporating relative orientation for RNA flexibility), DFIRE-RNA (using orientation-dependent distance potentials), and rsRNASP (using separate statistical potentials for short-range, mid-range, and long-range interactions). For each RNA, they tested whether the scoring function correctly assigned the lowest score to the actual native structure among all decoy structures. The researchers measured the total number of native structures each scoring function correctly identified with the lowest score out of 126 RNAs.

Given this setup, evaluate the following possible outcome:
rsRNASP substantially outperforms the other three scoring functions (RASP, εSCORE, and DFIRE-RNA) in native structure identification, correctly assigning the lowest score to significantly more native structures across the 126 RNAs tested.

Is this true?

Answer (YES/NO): NO